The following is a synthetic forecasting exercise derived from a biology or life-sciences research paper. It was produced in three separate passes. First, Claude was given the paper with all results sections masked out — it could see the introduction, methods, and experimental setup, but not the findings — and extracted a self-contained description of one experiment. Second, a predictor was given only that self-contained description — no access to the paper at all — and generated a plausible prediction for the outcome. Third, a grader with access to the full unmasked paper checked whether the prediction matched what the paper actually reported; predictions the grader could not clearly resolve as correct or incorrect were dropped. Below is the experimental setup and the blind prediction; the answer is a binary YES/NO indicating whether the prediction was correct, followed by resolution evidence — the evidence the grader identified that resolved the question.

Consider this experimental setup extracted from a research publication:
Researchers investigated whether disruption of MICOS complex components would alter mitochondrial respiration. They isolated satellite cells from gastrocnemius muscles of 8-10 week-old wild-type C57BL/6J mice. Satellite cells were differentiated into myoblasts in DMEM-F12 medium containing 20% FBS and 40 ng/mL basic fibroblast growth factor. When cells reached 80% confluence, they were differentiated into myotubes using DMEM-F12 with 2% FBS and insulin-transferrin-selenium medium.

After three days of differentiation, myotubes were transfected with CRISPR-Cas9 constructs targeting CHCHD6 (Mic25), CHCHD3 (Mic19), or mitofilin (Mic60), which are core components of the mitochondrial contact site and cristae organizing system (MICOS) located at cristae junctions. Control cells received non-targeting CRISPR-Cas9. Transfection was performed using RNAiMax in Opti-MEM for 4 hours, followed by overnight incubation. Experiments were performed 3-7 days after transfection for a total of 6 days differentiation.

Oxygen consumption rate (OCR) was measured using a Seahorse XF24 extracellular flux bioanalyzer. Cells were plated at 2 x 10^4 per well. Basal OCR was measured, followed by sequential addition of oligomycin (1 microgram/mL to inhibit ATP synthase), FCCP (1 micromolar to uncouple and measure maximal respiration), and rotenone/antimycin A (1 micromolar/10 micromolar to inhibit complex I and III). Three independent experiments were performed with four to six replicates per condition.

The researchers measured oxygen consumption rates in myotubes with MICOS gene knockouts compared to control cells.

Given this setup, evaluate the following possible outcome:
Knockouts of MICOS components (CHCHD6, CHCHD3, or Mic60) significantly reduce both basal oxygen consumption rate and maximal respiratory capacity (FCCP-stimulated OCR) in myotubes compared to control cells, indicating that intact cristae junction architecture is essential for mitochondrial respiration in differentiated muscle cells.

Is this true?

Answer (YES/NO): YES